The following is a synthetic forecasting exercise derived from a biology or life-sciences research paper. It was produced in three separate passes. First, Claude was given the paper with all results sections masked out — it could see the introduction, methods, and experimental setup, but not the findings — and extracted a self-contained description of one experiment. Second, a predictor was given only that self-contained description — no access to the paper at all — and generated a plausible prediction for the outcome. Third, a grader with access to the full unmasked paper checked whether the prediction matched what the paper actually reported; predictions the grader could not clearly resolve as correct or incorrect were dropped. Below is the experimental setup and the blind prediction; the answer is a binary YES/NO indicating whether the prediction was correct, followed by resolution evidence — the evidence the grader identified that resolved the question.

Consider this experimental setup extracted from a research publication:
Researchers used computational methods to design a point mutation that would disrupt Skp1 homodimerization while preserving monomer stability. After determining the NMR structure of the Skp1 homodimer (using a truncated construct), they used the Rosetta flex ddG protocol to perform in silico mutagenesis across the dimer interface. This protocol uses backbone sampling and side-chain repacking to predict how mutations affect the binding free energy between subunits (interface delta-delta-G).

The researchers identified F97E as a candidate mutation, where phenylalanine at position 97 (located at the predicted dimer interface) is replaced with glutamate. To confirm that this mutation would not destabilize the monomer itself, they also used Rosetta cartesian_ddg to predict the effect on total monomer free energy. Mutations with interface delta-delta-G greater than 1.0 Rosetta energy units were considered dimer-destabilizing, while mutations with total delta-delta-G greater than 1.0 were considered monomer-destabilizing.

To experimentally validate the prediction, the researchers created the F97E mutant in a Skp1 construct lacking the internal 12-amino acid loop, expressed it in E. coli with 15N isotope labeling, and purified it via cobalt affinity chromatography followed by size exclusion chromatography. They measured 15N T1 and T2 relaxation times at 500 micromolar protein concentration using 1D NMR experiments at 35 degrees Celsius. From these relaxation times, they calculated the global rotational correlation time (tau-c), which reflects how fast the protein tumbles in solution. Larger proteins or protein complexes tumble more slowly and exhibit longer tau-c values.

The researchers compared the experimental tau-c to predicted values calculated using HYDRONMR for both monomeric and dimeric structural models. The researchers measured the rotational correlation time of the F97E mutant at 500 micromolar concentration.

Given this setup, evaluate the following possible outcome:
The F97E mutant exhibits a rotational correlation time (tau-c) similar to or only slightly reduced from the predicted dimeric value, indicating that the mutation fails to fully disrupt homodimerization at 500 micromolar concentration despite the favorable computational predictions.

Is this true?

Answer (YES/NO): NO